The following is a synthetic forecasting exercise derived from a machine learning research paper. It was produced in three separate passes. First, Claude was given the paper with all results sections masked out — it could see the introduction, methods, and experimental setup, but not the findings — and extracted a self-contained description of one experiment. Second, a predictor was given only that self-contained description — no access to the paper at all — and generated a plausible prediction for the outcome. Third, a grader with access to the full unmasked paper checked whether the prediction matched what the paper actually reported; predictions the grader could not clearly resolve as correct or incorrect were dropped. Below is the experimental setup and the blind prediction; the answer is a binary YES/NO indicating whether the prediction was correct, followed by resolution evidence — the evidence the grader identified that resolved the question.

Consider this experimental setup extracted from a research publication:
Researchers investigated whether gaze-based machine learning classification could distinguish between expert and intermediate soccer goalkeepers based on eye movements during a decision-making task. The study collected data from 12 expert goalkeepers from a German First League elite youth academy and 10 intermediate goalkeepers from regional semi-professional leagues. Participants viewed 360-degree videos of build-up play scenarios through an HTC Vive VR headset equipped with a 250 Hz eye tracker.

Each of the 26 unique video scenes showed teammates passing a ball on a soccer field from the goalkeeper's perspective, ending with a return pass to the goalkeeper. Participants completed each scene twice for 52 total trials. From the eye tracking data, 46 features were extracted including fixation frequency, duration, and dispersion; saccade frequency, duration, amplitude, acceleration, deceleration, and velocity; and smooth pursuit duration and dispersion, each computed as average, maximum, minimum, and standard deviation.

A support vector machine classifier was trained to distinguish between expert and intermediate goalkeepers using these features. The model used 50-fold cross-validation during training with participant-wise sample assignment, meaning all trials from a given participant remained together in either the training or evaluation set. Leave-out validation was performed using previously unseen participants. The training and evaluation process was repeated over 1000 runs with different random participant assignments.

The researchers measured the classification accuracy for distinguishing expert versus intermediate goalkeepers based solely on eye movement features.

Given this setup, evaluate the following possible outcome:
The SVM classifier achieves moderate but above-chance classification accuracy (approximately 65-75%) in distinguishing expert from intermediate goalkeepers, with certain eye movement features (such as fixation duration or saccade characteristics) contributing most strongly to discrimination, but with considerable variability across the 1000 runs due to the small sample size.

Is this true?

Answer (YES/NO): NO